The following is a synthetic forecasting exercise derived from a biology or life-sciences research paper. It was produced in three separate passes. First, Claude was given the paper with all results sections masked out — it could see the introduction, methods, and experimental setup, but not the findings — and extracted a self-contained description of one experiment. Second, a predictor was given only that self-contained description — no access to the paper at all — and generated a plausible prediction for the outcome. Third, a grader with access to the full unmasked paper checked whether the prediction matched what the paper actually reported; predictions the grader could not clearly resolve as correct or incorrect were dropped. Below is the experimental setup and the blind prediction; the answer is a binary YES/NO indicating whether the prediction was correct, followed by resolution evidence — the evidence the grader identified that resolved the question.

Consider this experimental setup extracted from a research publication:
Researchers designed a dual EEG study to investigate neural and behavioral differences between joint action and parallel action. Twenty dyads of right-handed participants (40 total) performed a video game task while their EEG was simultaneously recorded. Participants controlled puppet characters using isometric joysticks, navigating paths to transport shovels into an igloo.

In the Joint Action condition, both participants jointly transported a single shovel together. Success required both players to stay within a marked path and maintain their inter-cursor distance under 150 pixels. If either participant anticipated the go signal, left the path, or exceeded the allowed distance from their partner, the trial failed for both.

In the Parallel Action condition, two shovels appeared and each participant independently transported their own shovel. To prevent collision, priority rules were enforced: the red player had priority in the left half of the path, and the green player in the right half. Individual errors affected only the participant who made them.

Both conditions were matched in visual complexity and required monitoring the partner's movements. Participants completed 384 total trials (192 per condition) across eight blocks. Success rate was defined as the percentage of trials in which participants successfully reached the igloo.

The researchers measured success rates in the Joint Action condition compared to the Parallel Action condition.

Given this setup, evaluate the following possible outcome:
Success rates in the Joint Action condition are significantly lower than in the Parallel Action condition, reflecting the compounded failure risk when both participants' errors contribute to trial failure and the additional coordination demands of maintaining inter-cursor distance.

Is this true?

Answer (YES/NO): NO